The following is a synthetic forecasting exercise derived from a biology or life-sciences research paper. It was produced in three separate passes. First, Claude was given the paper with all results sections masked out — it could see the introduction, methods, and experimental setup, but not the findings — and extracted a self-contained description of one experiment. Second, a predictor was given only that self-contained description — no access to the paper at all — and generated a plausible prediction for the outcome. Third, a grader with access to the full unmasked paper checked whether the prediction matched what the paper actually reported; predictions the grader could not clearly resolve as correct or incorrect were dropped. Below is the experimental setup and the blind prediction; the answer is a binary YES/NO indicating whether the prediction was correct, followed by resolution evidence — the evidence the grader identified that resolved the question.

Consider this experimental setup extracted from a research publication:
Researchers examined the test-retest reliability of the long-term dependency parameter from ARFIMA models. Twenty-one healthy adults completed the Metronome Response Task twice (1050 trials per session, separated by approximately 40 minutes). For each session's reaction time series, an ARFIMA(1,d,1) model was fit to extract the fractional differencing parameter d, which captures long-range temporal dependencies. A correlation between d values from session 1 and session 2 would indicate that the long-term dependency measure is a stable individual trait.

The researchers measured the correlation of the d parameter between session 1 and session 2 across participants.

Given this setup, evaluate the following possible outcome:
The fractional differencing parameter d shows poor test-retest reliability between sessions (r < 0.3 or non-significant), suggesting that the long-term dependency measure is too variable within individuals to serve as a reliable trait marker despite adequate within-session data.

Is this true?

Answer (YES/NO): YES